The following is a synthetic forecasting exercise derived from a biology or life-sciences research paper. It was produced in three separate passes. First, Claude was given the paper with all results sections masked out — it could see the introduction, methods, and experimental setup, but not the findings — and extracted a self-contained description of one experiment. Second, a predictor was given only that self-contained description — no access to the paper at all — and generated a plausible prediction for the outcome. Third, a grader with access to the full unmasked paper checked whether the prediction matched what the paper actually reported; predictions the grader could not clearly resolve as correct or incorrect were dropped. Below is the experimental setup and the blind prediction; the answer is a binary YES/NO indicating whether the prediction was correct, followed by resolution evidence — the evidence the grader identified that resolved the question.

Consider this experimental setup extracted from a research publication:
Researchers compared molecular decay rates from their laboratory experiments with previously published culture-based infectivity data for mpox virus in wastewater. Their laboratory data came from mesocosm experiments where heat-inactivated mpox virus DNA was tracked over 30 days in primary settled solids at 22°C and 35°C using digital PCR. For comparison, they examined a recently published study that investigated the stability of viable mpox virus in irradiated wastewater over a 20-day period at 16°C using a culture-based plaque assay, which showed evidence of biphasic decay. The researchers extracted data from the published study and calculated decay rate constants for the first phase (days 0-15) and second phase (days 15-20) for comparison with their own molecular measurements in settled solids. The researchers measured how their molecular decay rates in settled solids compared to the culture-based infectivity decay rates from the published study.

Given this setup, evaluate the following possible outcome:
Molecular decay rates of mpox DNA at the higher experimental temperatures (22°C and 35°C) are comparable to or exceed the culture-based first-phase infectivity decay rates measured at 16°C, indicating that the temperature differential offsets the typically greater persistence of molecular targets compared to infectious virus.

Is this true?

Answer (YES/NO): YES